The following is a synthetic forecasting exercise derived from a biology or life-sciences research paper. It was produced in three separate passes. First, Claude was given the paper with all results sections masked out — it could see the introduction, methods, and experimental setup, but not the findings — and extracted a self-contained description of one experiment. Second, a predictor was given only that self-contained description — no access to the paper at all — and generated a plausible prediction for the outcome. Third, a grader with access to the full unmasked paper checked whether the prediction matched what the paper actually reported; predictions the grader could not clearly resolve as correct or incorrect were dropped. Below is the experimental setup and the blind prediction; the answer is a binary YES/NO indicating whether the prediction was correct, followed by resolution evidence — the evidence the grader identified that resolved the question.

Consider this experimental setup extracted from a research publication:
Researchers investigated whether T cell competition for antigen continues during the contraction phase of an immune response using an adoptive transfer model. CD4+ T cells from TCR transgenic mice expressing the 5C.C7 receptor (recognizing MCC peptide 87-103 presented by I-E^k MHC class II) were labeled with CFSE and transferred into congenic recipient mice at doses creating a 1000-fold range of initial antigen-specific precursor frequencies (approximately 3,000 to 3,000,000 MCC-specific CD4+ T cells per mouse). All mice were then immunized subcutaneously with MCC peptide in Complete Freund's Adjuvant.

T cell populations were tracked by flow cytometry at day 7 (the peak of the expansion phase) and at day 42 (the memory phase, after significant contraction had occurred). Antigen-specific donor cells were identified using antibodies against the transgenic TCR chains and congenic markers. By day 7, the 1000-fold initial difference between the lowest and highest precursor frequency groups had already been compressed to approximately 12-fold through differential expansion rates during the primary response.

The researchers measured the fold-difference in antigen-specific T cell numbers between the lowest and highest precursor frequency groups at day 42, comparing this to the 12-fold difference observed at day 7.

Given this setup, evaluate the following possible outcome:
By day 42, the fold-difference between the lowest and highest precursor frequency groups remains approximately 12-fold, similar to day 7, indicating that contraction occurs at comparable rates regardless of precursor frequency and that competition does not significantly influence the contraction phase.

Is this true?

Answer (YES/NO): NO